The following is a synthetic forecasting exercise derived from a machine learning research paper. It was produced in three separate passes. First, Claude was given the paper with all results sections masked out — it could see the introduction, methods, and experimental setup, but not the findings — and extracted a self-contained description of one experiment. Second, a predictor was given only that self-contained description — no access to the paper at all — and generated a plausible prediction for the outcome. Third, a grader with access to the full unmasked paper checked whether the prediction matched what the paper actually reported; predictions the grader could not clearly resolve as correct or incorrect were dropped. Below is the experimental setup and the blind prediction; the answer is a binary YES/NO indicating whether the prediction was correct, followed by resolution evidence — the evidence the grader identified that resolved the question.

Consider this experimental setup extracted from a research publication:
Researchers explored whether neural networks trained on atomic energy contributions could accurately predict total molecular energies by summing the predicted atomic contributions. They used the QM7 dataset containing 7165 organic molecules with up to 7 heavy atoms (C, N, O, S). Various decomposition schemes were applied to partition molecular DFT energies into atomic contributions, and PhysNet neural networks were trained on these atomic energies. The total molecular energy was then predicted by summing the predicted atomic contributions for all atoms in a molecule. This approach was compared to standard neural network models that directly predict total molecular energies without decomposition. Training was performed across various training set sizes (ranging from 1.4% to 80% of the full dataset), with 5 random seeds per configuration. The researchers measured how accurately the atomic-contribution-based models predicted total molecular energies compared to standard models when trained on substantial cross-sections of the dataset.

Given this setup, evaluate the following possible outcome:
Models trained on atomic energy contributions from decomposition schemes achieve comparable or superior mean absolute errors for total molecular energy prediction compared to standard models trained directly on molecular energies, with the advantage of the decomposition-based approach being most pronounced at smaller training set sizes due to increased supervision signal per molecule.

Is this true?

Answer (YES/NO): NO